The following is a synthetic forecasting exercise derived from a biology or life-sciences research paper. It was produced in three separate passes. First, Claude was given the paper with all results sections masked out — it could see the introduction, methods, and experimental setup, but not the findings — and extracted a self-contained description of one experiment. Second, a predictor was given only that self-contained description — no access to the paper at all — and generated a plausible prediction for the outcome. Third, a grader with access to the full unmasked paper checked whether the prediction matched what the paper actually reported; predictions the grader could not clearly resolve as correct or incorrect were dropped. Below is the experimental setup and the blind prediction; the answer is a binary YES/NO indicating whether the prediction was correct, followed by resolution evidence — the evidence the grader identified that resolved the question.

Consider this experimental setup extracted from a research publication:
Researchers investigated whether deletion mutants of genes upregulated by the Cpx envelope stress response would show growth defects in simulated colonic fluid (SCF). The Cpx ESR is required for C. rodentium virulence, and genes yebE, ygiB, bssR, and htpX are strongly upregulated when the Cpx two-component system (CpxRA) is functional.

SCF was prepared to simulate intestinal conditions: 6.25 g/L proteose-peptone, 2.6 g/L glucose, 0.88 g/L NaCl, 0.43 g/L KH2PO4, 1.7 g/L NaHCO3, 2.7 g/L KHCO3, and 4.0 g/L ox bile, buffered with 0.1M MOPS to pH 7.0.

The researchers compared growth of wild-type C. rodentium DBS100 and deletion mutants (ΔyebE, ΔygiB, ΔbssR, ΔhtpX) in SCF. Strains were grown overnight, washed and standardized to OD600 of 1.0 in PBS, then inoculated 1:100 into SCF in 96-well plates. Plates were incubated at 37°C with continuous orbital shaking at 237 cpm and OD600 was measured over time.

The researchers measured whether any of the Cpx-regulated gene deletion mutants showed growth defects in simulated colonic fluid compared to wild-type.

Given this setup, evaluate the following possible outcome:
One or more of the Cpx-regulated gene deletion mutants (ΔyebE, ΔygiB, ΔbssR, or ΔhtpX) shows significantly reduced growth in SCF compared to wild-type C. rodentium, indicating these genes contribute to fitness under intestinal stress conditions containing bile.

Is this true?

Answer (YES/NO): NO